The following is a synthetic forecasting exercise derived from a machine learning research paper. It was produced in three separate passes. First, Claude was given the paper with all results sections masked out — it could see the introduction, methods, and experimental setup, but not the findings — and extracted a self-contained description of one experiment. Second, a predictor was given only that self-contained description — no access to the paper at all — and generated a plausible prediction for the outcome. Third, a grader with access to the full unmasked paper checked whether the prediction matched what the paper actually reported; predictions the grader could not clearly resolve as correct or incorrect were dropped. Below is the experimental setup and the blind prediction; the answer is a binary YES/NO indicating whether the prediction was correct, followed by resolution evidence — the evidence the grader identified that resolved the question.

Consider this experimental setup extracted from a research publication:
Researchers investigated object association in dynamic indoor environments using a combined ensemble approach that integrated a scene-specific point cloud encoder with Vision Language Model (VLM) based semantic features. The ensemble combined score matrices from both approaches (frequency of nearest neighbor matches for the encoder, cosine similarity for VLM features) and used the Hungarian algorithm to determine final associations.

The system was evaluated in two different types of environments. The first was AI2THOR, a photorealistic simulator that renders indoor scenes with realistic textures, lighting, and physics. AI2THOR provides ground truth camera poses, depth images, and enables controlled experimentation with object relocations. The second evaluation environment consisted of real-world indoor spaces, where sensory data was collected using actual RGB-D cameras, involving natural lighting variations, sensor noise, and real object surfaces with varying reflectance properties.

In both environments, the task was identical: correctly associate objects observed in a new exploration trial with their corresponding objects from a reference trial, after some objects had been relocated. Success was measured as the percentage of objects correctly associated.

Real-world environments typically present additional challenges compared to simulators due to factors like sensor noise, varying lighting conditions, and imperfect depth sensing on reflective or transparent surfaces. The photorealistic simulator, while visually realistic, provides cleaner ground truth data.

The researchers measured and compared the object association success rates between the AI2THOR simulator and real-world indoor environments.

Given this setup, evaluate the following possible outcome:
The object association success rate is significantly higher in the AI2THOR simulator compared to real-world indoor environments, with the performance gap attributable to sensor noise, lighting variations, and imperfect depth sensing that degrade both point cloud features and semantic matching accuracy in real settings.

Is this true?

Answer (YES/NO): NO